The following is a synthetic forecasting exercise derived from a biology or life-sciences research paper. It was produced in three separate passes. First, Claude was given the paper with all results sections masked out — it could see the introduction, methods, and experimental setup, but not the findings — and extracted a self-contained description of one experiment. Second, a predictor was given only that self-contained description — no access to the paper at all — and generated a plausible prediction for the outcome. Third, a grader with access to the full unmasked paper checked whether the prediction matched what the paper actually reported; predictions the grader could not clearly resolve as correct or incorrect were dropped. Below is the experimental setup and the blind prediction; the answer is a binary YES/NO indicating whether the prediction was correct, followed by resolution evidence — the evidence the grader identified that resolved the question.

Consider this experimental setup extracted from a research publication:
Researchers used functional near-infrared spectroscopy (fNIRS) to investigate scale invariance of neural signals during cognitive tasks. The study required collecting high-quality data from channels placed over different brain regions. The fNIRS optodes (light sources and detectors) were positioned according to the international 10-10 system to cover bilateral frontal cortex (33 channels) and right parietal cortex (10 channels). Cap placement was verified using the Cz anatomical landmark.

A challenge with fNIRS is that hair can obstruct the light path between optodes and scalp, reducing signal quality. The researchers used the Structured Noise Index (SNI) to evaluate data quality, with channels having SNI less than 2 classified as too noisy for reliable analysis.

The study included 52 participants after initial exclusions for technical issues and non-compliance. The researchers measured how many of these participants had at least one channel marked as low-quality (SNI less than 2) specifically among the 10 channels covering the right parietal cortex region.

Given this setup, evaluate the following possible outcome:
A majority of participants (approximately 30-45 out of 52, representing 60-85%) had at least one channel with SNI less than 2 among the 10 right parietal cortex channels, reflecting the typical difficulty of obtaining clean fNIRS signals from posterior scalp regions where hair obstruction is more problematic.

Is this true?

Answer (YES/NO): NO